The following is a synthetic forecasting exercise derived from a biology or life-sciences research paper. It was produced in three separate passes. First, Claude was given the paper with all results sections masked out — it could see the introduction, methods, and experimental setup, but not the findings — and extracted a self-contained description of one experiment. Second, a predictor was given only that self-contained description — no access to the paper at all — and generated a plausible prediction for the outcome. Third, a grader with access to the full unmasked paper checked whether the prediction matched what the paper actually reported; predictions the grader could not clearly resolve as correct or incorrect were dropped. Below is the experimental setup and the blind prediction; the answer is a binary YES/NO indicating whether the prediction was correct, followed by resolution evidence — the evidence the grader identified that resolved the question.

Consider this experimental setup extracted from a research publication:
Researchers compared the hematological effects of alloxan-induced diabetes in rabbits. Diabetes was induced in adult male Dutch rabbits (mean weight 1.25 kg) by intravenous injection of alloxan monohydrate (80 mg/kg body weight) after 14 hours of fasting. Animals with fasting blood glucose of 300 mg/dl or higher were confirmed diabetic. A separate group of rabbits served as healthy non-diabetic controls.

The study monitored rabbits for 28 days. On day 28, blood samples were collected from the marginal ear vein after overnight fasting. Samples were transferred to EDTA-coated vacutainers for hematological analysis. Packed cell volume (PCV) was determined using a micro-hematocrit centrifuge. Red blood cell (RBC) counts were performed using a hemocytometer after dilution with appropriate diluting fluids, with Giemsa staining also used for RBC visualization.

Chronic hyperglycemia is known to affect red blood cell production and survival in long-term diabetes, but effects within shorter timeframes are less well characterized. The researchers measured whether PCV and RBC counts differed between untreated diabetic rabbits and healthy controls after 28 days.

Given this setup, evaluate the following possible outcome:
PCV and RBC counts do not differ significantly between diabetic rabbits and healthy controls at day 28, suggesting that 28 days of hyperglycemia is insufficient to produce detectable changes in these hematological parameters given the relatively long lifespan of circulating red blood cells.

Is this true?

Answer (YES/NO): NO